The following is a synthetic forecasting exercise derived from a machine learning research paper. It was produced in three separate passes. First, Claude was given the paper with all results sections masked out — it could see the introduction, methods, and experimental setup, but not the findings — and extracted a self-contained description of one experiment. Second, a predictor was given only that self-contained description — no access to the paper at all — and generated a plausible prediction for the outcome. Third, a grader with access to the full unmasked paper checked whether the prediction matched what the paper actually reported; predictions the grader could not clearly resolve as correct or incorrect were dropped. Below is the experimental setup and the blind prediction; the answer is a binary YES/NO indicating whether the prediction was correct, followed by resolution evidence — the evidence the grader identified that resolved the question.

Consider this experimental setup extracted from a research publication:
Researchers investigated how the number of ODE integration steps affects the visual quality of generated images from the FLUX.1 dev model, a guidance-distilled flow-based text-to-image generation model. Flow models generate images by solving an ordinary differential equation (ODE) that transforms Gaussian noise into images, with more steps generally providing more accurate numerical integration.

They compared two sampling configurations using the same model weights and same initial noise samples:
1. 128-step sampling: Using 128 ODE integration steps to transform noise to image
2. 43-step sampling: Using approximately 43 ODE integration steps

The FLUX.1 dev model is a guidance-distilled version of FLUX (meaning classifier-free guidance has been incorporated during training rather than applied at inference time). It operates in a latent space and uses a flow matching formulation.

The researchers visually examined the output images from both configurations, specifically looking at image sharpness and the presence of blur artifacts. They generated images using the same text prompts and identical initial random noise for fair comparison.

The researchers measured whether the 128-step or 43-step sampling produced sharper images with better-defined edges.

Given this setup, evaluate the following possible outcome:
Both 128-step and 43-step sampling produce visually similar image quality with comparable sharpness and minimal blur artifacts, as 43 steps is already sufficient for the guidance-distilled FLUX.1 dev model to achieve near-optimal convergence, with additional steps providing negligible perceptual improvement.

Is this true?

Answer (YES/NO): NO